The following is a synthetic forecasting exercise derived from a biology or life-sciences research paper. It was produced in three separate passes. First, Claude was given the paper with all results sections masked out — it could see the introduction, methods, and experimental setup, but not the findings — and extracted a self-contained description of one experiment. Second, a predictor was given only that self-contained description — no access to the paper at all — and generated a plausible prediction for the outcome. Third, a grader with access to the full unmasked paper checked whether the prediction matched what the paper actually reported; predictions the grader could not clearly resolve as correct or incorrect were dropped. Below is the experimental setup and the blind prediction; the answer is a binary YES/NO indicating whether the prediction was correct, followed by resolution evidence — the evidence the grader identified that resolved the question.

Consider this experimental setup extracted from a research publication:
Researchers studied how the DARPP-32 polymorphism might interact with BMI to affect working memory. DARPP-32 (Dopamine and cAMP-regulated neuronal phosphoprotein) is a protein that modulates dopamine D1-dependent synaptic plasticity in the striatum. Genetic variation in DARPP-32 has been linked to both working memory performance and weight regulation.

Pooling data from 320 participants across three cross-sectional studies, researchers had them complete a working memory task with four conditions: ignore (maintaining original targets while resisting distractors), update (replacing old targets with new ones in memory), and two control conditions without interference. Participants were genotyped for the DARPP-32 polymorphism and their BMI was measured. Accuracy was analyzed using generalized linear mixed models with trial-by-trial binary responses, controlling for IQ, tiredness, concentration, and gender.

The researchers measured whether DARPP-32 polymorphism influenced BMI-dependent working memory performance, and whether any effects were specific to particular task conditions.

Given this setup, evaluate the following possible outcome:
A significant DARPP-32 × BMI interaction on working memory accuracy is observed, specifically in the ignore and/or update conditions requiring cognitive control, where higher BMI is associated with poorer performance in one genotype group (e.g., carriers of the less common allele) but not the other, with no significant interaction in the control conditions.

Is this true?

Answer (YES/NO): YES